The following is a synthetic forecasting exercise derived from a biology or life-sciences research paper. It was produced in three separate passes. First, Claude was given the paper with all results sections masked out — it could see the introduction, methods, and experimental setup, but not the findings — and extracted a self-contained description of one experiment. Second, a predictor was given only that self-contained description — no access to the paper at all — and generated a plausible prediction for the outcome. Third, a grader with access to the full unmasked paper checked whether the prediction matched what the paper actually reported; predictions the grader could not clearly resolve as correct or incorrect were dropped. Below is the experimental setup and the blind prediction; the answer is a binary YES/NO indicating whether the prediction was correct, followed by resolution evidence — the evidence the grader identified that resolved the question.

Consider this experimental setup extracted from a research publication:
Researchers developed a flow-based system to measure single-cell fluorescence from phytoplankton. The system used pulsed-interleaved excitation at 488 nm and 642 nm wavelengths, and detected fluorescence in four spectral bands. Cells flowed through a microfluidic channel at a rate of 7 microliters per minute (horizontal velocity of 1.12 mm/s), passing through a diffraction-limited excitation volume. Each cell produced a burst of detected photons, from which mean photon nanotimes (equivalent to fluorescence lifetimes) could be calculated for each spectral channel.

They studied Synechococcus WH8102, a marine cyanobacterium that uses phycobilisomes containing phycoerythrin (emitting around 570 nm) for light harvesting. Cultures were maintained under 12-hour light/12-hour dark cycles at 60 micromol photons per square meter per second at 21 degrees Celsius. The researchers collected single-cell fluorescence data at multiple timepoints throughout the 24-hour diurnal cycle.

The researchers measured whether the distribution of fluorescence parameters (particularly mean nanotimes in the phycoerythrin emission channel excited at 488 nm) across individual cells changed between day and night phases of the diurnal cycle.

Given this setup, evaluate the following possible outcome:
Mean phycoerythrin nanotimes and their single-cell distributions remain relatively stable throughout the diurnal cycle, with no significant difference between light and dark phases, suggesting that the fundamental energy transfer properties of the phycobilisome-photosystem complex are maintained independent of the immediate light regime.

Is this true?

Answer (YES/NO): YES